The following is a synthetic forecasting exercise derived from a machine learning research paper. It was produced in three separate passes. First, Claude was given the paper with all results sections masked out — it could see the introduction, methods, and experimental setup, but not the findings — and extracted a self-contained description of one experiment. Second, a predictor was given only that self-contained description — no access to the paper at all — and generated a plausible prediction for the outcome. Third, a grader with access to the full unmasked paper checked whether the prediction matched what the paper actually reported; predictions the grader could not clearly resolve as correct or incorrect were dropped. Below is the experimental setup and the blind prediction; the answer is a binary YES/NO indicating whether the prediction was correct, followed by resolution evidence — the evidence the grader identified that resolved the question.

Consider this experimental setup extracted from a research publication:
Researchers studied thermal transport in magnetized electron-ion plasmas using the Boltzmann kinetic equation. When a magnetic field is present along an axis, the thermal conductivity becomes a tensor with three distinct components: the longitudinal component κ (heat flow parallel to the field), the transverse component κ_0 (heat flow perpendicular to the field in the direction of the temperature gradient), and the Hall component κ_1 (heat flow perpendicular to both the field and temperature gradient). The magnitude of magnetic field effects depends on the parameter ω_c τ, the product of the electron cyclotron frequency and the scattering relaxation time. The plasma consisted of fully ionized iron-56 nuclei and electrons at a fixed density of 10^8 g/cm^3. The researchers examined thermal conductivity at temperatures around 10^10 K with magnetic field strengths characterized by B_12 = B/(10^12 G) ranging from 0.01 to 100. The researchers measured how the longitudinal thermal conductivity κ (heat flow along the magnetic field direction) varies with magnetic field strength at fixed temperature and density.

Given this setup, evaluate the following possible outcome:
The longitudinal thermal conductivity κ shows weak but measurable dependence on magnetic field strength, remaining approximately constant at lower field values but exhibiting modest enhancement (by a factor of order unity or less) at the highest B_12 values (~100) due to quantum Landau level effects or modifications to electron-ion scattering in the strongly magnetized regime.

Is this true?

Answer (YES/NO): NO